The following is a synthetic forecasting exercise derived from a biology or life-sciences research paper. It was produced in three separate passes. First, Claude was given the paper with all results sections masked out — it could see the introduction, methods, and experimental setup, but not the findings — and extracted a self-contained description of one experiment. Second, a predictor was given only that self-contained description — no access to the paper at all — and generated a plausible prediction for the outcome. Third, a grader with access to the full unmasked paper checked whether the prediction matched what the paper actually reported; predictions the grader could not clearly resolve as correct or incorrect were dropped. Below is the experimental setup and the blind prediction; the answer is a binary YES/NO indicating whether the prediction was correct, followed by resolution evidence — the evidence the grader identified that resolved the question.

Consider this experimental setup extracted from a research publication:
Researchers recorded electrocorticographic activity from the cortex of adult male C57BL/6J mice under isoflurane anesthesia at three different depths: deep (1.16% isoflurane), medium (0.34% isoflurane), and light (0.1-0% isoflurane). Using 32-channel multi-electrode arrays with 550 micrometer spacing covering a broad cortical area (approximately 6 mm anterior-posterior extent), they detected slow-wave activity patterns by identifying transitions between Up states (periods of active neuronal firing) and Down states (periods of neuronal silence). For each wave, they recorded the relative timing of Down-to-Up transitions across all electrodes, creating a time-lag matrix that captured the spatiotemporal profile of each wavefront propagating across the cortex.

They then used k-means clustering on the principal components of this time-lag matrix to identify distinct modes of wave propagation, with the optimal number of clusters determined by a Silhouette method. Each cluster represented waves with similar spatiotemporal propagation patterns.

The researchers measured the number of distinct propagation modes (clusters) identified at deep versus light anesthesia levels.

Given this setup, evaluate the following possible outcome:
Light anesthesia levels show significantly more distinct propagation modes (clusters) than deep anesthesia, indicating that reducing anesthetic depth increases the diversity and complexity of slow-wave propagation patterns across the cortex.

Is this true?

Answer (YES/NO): YES